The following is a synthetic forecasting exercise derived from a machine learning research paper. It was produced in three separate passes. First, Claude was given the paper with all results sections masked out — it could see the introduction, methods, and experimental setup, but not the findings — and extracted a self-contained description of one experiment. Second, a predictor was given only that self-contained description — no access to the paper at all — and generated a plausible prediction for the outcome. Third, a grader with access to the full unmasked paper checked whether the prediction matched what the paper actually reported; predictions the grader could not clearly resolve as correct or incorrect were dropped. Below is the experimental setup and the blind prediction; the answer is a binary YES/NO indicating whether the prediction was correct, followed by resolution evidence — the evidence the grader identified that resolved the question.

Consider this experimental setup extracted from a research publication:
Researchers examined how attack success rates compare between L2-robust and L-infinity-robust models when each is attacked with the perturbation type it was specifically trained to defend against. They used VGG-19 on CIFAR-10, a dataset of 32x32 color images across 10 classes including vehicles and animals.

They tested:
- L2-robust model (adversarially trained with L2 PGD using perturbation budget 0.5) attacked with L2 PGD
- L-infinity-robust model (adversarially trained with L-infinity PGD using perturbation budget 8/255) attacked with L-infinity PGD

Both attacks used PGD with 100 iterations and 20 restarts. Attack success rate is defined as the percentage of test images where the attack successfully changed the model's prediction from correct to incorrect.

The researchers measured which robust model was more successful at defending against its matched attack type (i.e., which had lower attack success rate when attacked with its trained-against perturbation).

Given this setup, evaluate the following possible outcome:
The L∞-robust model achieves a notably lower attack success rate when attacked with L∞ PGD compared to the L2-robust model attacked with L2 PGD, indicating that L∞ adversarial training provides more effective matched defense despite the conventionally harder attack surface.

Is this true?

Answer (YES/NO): NO